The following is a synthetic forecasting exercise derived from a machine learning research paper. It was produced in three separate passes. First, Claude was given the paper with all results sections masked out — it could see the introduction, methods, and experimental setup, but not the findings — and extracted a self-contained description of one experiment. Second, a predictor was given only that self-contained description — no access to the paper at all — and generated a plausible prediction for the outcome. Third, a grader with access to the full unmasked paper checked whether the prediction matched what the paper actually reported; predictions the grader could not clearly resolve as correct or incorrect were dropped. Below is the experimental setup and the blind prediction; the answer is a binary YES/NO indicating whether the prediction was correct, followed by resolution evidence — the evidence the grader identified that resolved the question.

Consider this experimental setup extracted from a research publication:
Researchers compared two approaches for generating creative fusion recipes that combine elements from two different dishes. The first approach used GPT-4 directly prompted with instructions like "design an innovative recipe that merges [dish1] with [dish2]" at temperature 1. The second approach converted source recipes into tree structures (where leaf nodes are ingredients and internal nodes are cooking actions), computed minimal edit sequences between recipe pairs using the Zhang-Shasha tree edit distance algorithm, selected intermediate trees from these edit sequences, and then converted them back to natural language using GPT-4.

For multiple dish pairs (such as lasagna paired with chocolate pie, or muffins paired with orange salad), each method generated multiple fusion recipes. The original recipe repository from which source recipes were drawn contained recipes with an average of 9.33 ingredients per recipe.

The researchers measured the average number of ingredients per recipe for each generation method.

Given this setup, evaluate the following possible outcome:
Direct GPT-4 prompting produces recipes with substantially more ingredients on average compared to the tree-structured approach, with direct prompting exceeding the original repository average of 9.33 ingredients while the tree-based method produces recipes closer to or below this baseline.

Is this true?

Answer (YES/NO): YES